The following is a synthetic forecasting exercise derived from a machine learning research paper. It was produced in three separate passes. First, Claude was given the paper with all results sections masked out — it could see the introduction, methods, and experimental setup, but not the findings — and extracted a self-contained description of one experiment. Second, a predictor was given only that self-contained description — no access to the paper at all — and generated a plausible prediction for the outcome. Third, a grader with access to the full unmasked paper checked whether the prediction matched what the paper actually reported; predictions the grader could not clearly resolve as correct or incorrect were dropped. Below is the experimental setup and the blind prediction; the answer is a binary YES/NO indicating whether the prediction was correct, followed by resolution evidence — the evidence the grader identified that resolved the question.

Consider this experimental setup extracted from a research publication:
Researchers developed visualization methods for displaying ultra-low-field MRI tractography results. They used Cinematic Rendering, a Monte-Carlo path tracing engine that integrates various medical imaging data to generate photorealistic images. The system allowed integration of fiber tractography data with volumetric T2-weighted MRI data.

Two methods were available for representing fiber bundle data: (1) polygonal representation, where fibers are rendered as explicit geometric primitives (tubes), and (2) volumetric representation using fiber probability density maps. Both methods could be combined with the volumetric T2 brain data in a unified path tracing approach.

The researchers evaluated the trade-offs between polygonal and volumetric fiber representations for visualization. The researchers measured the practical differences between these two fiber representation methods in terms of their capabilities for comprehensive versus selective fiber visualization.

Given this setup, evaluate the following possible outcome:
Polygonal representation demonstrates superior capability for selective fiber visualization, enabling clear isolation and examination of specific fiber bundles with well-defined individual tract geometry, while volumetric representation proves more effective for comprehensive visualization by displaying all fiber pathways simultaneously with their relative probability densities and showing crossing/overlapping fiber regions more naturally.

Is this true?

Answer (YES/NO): NO